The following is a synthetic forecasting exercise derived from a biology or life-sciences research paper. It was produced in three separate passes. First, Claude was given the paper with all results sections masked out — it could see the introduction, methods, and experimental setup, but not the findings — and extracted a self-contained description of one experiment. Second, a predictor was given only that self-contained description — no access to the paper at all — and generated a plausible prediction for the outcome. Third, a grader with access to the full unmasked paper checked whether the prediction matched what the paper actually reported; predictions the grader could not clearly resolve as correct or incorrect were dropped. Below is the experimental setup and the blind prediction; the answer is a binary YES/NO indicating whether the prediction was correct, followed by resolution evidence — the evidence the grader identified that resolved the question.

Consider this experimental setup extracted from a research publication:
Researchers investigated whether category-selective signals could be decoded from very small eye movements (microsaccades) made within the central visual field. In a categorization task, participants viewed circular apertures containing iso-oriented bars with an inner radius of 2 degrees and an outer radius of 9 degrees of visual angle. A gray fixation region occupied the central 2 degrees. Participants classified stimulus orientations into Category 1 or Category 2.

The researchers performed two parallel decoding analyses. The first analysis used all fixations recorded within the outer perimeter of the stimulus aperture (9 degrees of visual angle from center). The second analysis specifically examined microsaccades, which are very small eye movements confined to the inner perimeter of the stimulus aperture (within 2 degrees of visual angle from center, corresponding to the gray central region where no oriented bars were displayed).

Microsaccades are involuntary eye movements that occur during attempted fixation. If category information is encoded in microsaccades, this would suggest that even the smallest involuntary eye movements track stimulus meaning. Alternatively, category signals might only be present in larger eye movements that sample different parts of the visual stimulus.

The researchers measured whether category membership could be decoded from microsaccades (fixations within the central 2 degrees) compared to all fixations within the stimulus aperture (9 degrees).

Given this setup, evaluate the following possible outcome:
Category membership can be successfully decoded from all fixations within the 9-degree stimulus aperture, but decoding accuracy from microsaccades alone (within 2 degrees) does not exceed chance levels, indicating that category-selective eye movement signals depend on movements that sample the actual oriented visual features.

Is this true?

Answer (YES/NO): NO